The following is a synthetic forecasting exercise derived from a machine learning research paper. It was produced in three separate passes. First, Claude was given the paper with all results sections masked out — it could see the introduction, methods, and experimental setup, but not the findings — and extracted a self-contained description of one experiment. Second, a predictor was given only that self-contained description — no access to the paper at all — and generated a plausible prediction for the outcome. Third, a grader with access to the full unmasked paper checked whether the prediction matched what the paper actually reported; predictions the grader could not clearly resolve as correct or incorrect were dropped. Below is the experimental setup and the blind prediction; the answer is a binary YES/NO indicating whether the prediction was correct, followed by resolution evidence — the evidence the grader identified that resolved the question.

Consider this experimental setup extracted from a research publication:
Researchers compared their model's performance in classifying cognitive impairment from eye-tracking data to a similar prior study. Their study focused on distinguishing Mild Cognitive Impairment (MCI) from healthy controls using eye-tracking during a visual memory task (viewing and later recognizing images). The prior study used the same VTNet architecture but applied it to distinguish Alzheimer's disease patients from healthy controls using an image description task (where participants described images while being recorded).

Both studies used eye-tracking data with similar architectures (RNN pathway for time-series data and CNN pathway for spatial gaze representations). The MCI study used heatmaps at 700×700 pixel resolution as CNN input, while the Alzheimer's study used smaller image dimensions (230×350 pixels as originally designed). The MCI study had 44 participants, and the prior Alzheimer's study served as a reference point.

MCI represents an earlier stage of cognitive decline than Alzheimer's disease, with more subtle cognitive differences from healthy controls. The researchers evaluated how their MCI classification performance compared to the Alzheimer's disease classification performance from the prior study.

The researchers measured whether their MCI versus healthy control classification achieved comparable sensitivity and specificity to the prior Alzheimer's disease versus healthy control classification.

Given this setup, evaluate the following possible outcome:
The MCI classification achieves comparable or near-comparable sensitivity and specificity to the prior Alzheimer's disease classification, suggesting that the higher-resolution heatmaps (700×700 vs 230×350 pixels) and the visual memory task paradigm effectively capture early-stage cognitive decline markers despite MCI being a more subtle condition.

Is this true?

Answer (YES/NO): YES